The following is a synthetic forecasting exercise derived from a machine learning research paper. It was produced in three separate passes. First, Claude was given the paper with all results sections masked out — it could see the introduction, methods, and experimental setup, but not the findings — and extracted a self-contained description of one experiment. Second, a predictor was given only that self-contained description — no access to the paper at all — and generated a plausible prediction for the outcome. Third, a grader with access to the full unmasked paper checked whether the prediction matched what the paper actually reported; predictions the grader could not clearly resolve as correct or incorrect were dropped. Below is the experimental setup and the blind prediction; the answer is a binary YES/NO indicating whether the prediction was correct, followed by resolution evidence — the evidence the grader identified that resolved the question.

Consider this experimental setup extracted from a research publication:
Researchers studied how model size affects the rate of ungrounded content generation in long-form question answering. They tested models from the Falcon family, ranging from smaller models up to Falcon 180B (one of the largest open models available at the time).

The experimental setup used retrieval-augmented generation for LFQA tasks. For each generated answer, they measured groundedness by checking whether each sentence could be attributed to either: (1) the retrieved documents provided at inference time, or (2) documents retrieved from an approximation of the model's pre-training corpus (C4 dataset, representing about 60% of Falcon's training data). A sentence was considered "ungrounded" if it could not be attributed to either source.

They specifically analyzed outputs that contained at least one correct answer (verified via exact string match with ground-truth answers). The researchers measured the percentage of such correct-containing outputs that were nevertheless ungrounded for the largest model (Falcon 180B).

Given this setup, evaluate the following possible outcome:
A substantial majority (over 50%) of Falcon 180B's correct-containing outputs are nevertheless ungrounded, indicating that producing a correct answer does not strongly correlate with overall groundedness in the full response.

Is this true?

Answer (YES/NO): NO